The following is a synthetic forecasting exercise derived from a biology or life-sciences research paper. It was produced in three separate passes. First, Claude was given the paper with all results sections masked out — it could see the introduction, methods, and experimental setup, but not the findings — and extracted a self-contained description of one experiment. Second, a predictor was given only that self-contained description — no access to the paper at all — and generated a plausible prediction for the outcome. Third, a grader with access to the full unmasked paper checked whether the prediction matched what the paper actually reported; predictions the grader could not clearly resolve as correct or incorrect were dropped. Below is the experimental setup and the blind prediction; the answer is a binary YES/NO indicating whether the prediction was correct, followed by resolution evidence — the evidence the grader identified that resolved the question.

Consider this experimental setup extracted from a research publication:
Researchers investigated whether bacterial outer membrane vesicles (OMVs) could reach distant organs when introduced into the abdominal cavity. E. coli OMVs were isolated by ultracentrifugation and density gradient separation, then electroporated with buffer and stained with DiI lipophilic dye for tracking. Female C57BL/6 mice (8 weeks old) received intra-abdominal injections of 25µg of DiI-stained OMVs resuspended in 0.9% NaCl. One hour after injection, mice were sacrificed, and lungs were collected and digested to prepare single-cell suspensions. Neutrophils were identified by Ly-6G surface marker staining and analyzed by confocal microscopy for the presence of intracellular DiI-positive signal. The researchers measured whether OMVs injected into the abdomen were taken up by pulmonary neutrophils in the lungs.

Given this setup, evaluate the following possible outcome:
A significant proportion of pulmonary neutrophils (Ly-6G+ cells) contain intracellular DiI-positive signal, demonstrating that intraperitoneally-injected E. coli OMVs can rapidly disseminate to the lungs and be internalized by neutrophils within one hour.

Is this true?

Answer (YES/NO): YES